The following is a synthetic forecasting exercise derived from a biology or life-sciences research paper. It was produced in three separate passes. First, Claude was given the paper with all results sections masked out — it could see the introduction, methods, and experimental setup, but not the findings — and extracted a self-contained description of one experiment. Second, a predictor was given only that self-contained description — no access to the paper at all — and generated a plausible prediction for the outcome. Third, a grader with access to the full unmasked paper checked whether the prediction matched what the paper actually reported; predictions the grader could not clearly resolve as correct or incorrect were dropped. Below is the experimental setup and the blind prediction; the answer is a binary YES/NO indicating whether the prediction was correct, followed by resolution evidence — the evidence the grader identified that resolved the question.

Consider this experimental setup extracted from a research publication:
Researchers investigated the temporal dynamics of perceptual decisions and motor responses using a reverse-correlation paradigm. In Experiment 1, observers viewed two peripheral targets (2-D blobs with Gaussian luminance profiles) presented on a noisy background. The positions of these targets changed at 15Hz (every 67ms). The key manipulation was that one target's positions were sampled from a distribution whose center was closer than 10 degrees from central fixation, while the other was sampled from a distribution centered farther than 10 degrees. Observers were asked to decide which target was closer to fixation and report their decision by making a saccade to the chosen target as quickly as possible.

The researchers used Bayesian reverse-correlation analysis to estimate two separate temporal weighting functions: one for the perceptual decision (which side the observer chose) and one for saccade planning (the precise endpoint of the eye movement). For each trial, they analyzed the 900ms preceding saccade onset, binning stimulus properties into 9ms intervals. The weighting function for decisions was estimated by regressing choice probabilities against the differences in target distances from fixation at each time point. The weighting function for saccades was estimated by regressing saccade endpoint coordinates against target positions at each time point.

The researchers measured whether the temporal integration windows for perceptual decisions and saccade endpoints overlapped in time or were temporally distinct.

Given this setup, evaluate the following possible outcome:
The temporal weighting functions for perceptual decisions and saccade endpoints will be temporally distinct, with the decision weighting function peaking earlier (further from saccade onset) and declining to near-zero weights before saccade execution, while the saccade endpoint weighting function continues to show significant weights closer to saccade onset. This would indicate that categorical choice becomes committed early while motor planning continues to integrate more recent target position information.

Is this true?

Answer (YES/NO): YES